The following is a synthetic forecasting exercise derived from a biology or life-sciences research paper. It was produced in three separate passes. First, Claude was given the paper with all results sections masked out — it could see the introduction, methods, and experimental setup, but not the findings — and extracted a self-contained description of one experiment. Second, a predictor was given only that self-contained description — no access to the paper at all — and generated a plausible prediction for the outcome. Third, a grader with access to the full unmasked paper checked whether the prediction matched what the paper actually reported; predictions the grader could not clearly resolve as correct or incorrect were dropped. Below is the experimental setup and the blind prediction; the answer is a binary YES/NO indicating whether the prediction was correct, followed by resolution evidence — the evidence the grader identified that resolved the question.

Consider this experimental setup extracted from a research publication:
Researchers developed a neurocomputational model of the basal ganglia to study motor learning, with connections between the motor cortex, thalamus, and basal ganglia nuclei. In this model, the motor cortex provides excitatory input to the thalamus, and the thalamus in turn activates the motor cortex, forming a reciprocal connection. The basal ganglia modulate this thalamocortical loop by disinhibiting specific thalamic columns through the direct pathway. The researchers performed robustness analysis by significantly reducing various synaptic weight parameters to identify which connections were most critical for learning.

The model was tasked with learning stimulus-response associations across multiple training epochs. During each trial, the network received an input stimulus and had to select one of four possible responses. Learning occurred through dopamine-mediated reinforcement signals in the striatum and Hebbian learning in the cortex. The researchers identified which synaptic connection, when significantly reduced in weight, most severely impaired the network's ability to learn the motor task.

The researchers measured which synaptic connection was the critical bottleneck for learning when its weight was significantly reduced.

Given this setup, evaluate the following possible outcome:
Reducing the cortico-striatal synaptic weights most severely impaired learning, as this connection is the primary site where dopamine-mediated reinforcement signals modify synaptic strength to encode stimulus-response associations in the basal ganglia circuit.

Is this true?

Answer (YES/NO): NO